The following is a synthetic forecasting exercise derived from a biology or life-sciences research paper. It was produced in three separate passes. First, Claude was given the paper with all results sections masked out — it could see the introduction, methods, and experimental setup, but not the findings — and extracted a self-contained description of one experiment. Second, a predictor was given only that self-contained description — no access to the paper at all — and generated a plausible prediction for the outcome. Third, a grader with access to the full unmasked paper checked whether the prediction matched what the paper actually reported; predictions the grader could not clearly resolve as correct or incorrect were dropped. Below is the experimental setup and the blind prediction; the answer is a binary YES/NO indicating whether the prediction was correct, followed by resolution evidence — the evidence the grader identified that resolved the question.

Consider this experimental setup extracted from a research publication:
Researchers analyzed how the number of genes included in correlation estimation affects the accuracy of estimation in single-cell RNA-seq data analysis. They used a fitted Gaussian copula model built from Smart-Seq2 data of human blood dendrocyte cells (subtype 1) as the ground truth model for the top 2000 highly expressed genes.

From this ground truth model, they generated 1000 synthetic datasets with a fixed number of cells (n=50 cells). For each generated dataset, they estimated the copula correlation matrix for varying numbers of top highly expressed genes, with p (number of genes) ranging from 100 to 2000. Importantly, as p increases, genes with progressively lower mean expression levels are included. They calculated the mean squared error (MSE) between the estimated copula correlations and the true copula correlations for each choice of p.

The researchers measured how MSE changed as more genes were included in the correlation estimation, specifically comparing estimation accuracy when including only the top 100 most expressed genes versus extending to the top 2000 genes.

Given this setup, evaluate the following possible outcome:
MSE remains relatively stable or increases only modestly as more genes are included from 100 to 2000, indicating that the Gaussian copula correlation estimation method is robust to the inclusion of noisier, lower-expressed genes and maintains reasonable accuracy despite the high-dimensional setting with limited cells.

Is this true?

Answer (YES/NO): NO